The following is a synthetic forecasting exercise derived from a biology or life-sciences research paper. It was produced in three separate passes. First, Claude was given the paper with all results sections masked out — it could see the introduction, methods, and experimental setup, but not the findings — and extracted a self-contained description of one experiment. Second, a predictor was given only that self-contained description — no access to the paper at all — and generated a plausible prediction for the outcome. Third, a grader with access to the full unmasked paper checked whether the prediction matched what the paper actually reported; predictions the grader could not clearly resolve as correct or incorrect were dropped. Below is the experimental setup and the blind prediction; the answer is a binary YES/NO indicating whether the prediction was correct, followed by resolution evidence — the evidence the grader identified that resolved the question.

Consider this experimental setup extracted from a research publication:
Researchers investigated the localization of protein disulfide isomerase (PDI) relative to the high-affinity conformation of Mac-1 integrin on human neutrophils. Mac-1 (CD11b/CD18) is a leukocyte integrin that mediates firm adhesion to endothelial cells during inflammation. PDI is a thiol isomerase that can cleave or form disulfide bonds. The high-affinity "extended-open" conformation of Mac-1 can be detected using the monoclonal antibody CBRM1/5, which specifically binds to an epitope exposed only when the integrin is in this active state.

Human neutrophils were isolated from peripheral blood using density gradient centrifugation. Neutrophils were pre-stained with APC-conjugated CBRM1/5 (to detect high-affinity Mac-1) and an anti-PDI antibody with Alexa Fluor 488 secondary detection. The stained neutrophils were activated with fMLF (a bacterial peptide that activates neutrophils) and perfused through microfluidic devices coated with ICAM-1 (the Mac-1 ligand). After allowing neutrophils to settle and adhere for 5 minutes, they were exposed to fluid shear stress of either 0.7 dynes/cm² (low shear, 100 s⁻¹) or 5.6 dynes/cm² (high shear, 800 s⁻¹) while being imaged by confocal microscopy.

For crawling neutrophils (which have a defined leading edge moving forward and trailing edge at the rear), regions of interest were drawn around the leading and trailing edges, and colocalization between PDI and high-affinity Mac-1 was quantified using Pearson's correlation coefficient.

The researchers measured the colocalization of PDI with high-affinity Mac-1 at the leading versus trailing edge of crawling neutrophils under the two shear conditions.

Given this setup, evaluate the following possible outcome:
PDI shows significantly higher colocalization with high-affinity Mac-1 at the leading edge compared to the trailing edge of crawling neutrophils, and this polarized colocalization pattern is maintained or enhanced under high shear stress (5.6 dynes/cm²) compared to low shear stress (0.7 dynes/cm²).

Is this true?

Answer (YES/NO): NO